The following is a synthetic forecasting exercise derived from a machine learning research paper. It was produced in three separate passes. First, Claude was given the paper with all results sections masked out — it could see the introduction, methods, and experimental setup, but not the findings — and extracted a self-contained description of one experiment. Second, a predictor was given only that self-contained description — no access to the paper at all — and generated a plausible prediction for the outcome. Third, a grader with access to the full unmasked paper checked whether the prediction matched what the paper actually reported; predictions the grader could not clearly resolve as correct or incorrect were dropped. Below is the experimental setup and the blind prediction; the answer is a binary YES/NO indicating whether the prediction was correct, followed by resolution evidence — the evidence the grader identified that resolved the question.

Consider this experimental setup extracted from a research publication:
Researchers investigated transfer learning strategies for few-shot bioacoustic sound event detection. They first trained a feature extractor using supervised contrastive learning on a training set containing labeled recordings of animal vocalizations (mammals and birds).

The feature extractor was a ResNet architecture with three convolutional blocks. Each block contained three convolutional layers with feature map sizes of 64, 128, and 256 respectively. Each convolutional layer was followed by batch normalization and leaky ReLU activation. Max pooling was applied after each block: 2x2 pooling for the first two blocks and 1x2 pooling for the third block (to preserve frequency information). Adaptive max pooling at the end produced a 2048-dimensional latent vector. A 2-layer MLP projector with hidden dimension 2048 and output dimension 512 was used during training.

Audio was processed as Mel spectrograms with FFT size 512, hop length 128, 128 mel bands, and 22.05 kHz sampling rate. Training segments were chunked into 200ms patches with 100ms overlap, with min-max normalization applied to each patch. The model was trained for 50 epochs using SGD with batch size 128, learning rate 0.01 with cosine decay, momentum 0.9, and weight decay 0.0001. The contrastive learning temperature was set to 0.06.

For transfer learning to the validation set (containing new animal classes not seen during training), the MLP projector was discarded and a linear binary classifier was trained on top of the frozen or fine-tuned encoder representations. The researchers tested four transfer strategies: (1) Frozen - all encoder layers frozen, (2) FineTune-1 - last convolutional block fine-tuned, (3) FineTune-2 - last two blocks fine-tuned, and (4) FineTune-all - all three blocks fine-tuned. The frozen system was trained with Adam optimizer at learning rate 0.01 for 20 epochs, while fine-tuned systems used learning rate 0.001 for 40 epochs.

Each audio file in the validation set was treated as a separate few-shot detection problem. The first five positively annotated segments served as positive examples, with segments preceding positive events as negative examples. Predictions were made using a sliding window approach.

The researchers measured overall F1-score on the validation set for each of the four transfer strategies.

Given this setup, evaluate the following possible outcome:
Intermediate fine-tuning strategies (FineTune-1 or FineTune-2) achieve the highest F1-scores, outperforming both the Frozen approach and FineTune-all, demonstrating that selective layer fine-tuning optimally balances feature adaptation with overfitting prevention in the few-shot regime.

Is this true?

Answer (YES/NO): YES